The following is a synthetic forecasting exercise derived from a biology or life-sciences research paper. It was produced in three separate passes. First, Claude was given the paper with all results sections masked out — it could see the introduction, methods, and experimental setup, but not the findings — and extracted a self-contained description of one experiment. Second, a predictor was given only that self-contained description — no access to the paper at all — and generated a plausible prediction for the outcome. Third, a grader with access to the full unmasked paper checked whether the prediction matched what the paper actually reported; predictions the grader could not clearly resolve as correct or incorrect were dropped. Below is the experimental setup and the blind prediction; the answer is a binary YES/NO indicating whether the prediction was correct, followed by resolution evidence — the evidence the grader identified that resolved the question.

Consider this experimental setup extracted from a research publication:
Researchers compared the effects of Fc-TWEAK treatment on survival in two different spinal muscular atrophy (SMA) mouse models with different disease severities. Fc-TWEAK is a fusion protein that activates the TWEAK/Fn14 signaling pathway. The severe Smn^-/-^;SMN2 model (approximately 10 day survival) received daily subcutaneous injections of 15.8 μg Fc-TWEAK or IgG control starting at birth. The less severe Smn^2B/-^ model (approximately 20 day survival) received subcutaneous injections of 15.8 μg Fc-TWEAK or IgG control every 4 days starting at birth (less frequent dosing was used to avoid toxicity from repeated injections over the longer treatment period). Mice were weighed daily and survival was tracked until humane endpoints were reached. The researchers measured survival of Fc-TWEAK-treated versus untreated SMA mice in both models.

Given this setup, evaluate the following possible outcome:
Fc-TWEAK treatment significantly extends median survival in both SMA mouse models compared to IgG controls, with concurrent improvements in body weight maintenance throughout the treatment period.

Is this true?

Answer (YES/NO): NO